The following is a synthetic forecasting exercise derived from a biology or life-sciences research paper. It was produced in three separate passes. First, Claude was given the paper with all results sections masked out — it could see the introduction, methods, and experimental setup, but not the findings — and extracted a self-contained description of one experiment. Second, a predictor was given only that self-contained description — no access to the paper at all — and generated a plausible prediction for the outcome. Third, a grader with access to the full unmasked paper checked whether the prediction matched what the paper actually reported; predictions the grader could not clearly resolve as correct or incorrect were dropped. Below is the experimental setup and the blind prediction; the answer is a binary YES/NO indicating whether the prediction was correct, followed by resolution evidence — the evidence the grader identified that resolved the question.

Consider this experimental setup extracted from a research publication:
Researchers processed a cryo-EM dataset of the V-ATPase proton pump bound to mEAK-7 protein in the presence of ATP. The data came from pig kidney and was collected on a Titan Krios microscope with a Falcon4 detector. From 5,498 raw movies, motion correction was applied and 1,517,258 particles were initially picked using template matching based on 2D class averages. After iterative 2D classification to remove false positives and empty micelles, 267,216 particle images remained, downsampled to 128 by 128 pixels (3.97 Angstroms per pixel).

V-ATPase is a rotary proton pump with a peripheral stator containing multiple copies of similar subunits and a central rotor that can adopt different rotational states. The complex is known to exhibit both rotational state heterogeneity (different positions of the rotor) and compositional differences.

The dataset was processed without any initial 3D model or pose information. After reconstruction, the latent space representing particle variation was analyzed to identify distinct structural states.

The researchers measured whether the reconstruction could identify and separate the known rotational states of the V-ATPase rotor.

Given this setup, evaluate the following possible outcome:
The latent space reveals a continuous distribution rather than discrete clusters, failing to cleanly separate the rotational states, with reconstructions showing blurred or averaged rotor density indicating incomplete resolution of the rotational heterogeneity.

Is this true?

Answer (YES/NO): NO